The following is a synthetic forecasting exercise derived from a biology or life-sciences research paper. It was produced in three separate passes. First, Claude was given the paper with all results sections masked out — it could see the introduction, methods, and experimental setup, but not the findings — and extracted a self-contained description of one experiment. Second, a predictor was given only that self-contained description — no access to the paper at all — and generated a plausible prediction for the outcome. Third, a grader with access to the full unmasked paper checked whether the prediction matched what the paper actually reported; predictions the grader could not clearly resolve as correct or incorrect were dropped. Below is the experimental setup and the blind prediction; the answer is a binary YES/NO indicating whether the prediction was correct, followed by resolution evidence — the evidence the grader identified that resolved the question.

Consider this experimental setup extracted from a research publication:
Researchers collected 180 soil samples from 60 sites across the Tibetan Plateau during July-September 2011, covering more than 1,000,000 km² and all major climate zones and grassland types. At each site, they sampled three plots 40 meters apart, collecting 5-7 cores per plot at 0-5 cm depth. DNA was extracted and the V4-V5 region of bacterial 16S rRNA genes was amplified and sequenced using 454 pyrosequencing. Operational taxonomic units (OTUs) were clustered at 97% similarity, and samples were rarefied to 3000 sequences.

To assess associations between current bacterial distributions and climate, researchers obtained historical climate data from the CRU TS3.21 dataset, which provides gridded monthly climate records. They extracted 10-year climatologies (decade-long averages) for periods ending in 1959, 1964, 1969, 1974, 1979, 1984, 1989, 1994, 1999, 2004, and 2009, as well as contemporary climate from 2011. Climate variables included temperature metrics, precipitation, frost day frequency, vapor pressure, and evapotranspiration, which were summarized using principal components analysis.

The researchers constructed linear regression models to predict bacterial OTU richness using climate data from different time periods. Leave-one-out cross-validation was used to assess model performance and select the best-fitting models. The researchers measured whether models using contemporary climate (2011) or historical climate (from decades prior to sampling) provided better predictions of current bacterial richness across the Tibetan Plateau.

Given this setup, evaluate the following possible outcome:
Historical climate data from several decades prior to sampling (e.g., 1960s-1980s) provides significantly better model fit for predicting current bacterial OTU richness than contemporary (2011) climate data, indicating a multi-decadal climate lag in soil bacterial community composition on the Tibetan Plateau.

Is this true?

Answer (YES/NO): NO